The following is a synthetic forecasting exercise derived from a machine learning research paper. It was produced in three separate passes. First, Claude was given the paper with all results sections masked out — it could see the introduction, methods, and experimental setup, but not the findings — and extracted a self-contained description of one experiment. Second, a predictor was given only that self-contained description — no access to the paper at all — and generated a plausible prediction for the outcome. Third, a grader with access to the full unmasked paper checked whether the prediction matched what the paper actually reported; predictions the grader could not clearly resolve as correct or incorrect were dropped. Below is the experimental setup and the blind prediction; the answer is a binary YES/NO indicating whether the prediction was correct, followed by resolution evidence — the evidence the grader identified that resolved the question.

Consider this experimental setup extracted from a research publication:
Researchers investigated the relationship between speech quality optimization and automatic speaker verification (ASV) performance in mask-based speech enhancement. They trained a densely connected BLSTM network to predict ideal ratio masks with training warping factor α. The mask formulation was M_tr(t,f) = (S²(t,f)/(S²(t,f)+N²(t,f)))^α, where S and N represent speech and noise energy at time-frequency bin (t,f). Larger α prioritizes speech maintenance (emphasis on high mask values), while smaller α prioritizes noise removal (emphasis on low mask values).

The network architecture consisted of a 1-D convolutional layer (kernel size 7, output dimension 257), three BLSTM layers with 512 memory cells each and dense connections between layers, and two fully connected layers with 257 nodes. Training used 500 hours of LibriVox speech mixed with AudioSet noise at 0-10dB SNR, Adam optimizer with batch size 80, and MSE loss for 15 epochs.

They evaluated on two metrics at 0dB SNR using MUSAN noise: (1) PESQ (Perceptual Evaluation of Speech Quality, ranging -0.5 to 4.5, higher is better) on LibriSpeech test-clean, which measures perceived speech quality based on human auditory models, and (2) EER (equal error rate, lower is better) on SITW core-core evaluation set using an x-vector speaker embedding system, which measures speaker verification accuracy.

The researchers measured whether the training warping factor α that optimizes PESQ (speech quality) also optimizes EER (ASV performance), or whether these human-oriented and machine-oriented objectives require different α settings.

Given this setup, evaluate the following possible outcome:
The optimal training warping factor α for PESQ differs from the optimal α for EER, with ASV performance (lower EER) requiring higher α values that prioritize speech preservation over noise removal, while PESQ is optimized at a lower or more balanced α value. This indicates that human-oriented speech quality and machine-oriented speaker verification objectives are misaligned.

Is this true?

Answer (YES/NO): YES